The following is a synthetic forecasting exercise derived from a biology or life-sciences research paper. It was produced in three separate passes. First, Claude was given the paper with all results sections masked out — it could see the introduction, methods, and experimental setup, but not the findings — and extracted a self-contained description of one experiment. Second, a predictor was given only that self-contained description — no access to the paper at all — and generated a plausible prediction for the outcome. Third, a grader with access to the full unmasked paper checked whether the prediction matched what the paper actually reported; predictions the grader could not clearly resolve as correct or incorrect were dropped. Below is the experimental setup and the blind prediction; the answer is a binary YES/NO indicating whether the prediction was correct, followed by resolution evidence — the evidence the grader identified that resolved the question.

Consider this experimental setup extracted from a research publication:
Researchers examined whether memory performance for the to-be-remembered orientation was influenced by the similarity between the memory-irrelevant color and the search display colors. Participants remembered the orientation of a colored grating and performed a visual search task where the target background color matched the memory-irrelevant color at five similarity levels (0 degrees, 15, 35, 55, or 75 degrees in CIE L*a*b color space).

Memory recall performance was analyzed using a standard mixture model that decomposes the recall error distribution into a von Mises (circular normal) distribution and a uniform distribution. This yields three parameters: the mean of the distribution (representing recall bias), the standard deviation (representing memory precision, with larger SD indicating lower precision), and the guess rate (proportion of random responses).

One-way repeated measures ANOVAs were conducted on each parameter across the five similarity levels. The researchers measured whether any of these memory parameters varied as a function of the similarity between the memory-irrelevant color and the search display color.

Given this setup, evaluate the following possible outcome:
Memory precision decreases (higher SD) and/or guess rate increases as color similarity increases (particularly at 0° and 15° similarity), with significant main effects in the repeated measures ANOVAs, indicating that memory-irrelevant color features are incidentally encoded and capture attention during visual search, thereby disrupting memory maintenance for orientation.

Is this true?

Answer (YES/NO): NO